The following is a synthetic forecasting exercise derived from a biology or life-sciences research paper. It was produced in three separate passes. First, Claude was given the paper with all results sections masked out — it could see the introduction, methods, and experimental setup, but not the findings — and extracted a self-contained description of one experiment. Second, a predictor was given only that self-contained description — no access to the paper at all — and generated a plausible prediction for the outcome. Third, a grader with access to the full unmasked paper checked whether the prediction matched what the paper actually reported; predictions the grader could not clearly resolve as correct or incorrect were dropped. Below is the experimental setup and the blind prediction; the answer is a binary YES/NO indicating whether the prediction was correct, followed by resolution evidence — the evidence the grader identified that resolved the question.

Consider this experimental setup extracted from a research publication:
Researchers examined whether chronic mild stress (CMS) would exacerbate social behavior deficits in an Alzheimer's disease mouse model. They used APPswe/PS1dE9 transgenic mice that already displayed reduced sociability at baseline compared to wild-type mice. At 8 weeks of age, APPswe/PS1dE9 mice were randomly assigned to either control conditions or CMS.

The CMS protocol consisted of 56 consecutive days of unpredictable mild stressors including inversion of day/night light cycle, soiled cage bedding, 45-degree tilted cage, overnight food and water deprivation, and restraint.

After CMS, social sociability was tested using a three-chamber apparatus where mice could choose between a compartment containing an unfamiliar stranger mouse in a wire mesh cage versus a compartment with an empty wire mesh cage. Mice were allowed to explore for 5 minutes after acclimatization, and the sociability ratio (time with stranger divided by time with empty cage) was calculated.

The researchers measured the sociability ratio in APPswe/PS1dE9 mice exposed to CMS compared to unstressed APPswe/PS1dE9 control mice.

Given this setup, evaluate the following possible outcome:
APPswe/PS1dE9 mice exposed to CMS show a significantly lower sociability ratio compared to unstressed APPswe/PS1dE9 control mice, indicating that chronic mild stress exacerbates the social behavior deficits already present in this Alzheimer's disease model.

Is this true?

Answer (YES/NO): NO